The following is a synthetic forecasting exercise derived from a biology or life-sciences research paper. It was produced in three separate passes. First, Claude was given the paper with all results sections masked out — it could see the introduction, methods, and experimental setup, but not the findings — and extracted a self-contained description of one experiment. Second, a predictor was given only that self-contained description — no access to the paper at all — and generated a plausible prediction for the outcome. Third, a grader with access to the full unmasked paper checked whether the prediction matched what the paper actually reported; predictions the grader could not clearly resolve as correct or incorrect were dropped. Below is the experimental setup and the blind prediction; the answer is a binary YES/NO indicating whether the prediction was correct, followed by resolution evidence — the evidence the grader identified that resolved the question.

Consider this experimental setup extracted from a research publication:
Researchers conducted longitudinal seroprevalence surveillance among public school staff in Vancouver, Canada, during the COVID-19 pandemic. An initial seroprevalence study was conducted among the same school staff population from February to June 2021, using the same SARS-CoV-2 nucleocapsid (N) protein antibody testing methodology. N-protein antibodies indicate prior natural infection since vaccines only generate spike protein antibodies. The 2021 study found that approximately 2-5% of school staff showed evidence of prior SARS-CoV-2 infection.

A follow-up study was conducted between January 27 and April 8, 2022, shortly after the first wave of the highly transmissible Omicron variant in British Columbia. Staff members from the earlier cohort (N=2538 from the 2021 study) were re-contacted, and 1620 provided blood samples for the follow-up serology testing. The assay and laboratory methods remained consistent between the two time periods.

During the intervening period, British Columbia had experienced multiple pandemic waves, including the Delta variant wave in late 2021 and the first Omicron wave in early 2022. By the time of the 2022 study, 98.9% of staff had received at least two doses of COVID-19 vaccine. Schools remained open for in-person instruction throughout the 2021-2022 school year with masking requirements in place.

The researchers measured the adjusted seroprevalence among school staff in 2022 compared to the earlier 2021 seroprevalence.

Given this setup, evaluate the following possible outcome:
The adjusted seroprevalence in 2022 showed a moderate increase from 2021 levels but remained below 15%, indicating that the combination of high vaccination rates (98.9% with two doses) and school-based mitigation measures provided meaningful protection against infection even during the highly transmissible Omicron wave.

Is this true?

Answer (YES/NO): NO